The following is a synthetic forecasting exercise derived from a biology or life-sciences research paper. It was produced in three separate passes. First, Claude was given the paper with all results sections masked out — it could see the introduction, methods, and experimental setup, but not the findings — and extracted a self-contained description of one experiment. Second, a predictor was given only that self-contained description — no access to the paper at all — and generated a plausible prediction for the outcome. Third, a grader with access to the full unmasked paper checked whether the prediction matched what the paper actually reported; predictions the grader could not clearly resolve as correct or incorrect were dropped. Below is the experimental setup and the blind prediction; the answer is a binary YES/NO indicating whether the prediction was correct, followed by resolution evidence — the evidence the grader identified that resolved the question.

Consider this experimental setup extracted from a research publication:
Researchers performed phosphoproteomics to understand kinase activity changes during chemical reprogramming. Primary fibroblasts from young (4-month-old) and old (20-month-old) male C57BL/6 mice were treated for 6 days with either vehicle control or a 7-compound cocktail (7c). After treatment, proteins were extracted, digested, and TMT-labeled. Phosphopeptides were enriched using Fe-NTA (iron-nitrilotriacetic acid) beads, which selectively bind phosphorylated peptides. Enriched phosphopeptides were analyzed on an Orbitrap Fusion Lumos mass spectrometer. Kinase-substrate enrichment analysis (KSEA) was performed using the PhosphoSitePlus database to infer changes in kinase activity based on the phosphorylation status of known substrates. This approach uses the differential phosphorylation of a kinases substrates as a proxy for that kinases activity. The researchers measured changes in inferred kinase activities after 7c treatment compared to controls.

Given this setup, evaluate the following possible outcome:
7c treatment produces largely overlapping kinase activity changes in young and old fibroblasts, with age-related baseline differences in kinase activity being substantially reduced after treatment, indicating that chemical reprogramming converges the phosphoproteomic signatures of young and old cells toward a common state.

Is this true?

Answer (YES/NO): NO